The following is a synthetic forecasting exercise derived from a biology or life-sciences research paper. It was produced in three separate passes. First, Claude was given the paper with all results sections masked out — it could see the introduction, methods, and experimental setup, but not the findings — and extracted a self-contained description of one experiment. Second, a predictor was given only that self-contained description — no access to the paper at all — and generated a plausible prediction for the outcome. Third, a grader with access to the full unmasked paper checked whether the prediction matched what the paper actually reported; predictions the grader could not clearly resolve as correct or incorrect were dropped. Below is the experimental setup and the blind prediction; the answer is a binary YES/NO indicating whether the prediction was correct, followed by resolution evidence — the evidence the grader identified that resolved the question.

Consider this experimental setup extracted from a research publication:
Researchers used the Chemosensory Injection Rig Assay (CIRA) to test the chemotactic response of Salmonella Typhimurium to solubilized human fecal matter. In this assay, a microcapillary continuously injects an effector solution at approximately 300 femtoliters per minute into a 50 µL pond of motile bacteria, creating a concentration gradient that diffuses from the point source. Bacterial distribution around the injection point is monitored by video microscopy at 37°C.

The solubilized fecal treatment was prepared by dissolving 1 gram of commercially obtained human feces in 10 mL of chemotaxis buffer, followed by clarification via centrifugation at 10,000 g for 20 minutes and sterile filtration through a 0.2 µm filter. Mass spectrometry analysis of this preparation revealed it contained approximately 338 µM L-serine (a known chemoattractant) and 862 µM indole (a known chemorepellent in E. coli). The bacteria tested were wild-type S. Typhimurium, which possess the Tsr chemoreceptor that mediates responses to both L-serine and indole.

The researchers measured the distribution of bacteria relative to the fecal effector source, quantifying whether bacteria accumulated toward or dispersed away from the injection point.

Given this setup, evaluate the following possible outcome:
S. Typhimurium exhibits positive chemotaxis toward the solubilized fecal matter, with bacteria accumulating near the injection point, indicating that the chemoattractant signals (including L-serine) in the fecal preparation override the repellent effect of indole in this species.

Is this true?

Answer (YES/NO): YES